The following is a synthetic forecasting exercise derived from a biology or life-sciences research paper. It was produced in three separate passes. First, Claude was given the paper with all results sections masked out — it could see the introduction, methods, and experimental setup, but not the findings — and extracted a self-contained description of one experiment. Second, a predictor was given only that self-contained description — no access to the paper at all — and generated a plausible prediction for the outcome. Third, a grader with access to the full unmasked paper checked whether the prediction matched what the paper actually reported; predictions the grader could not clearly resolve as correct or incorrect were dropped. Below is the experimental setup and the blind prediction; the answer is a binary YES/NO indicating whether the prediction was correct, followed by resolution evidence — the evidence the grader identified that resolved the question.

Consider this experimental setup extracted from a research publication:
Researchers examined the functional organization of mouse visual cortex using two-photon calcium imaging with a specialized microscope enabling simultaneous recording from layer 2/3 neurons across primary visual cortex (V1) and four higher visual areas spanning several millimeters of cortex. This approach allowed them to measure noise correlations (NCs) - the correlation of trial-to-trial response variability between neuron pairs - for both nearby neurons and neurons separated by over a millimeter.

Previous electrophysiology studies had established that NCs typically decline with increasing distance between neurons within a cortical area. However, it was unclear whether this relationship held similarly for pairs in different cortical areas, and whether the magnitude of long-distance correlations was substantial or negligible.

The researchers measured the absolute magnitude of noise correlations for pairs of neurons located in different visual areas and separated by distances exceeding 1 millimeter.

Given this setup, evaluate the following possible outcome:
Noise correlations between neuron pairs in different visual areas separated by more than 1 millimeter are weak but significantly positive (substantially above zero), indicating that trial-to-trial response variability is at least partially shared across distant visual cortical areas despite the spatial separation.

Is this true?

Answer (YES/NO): YES